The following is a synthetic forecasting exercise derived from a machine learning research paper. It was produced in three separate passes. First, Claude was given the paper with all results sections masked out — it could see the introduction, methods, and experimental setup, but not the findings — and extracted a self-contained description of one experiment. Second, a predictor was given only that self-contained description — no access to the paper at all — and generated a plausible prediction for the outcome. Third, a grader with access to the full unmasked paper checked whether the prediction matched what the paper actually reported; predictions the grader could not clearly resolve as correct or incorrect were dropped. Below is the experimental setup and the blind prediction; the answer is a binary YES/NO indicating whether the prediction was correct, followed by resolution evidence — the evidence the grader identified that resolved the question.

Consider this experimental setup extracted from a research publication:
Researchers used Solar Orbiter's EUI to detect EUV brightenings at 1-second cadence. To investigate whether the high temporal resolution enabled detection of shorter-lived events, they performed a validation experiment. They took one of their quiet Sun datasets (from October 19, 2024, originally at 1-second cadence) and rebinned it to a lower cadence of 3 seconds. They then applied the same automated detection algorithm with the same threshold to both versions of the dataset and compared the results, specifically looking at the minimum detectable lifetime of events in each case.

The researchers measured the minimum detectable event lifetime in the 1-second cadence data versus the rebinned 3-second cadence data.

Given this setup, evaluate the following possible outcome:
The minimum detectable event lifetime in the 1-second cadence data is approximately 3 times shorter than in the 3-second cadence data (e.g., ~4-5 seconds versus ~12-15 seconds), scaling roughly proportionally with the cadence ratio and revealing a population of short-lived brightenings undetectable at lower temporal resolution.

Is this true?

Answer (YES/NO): NO